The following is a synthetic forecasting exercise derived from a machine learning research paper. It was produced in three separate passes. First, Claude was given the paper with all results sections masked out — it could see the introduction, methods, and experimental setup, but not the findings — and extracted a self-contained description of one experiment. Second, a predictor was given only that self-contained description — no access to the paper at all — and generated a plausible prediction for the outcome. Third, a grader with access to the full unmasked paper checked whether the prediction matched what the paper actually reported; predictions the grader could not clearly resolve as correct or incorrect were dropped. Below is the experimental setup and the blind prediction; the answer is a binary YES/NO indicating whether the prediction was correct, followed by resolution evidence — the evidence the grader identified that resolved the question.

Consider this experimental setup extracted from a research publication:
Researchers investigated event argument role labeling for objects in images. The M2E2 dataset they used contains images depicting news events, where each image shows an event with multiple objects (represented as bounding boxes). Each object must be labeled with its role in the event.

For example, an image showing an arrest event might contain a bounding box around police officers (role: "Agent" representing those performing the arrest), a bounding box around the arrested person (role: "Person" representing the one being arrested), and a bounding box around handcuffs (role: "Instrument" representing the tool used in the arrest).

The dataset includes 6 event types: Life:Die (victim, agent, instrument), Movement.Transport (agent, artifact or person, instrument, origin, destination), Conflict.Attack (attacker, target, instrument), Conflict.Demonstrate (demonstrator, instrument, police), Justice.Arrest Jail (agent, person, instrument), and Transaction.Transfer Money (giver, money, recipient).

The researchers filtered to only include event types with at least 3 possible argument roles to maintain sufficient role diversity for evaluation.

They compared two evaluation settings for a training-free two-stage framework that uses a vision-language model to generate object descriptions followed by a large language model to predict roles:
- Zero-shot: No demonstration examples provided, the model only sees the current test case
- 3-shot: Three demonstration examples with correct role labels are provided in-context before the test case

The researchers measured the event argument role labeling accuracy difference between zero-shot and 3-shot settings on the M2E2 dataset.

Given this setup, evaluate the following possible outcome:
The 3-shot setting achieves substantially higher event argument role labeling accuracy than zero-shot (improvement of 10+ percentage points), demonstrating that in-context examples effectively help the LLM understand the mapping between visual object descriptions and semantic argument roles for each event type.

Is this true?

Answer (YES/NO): NO